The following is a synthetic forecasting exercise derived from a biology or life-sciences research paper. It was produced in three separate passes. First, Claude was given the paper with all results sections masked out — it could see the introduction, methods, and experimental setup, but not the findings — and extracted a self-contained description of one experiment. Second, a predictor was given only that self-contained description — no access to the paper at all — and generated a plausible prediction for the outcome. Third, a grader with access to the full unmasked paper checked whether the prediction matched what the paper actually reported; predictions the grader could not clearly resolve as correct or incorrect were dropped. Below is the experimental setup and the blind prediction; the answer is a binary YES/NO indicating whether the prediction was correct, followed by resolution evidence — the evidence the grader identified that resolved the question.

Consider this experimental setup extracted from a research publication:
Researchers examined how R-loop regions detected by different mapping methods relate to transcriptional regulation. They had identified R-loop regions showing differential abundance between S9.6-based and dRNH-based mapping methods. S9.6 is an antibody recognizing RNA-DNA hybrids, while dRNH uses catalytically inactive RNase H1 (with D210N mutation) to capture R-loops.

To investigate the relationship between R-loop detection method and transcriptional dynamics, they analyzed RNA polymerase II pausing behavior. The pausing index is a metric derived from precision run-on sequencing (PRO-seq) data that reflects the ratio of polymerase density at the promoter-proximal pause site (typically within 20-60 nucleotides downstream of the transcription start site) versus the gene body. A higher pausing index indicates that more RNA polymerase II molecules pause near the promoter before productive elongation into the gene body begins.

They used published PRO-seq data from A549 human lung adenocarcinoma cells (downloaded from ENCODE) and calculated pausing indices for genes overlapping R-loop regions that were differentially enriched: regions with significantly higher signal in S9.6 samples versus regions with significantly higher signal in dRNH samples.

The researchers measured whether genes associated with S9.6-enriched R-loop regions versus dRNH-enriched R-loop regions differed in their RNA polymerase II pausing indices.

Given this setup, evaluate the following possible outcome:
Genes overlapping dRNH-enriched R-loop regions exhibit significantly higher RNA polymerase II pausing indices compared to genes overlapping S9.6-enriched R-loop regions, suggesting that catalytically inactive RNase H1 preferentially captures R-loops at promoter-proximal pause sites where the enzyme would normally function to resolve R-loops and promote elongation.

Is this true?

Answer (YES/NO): YES